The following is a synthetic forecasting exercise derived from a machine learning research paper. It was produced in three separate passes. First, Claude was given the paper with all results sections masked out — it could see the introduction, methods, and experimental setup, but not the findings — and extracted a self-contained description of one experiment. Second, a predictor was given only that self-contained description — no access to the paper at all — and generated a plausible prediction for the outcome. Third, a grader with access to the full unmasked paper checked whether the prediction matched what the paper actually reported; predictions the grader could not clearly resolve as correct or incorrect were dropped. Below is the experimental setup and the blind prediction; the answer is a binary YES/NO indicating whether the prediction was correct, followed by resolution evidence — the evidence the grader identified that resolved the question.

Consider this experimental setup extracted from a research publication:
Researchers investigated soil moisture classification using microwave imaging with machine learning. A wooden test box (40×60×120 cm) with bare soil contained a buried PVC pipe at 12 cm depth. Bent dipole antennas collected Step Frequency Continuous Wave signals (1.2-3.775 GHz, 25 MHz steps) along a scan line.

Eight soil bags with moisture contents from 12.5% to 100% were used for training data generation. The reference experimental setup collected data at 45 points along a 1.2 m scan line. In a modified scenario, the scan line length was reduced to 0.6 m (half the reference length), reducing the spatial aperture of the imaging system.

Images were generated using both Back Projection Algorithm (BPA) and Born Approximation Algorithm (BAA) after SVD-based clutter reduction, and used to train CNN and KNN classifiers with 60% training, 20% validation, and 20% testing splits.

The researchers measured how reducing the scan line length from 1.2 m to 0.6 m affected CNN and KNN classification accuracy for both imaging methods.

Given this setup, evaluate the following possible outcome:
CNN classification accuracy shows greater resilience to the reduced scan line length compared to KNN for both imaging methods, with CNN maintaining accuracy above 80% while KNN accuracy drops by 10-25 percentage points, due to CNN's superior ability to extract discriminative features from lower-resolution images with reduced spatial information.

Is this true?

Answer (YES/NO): NO